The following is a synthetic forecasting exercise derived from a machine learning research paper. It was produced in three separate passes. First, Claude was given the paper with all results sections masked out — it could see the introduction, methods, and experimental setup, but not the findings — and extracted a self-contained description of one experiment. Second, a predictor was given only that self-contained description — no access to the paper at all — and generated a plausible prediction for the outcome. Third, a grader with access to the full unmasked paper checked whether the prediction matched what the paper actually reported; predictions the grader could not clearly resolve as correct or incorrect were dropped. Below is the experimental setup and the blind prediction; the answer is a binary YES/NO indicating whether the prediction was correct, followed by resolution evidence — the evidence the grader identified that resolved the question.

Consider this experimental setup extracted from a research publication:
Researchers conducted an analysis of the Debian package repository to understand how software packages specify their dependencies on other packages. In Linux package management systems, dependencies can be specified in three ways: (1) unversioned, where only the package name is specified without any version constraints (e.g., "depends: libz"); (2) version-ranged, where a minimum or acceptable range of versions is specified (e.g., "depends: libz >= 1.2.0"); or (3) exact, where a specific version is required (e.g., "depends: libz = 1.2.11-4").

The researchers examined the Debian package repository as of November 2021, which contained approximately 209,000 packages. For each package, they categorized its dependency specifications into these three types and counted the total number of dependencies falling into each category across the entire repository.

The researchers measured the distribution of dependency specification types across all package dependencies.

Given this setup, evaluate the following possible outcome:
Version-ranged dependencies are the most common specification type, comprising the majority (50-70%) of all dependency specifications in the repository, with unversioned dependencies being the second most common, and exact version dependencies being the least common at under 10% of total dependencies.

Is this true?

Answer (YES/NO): NO